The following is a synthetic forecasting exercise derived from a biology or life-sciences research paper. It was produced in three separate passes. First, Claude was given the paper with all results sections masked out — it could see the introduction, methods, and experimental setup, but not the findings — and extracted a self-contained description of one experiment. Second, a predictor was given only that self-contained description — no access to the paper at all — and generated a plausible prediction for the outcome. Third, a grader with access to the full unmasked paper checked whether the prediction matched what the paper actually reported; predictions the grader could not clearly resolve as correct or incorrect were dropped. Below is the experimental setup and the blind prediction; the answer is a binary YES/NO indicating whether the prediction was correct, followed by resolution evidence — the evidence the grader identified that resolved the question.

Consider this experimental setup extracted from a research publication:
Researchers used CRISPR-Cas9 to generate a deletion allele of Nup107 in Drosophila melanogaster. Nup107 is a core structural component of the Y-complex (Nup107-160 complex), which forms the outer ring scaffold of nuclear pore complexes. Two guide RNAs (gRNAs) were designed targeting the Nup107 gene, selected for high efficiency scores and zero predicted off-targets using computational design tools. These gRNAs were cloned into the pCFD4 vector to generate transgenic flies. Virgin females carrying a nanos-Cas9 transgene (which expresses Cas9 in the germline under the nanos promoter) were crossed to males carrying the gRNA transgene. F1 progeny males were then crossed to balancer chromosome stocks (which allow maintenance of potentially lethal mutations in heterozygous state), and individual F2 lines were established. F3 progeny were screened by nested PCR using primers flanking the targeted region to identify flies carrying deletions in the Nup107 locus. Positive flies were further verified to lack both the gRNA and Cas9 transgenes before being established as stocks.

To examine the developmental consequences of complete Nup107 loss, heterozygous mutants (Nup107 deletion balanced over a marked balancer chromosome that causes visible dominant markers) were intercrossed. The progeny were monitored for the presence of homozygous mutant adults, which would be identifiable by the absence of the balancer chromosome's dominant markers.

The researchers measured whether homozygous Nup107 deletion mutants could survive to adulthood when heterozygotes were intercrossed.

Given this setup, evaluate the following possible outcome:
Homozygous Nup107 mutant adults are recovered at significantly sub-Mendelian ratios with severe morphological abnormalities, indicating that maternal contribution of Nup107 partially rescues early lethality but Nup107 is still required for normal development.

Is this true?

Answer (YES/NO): NO